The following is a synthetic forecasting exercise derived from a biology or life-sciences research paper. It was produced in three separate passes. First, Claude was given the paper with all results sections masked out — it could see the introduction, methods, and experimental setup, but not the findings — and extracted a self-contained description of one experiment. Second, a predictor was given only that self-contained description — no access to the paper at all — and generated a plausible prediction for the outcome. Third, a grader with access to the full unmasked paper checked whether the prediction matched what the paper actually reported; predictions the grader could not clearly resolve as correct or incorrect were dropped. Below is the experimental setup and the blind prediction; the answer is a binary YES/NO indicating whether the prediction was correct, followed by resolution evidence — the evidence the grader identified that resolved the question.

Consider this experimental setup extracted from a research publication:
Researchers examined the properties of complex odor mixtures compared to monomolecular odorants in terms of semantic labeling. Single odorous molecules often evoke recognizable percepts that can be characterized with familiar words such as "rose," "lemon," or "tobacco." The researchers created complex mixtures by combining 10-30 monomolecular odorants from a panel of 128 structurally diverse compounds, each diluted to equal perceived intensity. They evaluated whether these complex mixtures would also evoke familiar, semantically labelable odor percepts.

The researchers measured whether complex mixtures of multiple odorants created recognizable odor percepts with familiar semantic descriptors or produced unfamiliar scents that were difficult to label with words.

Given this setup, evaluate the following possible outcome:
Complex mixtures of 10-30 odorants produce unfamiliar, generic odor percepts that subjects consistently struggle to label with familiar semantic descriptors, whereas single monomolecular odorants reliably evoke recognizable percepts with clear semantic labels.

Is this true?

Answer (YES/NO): YES